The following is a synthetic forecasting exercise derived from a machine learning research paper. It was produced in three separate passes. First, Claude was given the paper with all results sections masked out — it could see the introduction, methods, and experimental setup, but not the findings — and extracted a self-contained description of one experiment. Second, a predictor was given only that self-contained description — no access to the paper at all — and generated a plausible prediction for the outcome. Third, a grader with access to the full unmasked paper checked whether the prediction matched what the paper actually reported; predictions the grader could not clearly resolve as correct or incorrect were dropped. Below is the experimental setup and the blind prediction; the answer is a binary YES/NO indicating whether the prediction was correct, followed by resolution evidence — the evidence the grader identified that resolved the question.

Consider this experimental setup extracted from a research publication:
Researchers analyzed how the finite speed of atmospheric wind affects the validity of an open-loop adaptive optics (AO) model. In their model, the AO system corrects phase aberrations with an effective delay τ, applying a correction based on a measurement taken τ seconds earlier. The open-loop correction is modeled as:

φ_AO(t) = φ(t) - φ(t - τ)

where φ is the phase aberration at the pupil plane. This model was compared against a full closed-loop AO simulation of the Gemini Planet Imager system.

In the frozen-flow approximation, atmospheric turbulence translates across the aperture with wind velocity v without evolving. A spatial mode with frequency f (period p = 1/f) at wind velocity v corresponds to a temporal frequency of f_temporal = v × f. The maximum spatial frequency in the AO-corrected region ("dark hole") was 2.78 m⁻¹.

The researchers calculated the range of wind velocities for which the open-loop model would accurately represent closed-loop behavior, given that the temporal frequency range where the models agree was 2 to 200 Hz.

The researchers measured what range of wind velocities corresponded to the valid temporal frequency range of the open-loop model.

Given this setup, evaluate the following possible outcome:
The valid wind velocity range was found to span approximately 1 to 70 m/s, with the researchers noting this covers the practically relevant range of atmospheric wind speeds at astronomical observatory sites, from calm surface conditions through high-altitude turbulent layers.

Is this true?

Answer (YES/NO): NO